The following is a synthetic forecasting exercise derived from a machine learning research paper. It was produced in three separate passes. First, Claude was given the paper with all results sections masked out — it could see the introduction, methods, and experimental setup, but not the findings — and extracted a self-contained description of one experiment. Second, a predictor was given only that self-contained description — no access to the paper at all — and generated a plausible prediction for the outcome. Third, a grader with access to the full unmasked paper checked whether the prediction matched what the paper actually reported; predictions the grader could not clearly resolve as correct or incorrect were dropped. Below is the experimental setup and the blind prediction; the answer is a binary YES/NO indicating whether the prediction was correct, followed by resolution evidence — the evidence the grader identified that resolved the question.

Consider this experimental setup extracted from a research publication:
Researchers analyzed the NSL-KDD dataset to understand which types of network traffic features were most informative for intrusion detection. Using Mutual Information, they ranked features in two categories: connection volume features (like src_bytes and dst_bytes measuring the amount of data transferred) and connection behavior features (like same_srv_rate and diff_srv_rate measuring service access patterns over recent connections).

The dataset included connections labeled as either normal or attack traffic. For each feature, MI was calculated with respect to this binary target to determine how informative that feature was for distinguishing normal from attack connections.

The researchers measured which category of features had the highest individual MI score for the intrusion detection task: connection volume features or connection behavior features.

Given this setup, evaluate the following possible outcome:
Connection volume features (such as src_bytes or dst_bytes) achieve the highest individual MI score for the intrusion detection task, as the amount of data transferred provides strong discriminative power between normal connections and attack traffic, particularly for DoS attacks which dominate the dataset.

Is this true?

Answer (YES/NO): YES